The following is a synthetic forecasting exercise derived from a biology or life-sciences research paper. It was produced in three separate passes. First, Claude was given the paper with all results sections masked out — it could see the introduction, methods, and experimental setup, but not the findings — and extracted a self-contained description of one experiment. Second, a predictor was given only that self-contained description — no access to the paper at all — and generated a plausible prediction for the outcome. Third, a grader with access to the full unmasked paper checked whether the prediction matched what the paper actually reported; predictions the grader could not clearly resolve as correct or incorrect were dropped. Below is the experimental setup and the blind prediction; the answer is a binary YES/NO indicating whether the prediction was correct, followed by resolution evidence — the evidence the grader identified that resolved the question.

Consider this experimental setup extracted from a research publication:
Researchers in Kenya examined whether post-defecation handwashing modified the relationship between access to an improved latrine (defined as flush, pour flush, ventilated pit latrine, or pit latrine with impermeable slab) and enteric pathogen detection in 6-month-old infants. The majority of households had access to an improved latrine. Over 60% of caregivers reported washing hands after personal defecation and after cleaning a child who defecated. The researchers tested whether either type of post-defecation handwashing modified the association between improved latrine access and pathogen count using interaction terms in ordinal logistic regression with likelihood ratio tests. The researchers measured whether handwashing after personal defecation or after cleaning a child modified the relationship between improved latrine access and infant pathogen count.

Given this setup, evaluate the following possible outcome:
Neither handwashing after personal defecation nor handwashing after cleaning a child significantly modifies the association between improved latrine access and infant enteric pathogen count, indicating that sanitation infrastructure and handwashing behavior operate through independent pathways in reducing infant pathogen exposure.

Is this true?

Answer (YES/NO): YES